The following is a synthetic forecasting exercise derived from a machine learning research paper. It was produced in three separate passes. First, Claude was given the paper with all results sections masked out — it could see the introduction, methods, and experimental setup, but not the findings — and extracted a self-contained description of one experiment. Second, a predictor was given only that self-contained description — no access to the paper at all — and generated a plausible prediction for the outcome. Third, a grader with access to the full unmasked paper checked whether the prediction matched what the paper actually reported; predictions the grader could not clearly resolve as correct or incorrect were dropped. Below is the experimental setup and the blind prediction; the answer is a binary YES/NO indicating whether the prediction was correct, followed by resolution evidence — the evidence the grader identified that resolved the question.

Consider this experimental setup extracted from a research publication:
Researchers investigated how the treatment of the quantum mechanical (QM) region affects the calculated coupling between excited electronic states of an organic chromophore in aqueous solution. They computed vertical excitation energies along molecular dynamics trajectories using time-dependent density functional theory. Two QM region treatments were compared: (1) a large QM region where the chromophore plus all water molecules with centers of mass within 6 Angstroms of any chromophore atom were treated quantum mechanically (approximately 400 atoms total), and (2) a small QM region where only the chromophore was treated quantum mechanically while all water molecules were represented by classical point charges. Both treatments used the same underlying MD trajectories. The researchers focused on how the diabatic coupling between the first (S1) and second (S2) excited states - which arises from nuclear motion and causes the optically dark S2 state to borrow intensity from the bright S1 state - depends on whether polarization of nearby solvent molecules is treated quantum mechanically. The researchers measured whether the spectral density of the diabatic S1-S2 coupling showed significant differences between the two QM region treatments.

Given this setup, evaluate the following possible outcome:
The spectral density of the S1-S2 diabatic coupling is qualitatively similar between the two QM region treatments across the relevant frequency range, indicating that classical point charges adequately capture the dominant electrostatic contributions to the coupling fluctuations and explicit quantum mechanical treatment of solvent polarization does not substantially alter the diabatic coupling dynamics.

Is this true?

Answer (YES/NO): YES